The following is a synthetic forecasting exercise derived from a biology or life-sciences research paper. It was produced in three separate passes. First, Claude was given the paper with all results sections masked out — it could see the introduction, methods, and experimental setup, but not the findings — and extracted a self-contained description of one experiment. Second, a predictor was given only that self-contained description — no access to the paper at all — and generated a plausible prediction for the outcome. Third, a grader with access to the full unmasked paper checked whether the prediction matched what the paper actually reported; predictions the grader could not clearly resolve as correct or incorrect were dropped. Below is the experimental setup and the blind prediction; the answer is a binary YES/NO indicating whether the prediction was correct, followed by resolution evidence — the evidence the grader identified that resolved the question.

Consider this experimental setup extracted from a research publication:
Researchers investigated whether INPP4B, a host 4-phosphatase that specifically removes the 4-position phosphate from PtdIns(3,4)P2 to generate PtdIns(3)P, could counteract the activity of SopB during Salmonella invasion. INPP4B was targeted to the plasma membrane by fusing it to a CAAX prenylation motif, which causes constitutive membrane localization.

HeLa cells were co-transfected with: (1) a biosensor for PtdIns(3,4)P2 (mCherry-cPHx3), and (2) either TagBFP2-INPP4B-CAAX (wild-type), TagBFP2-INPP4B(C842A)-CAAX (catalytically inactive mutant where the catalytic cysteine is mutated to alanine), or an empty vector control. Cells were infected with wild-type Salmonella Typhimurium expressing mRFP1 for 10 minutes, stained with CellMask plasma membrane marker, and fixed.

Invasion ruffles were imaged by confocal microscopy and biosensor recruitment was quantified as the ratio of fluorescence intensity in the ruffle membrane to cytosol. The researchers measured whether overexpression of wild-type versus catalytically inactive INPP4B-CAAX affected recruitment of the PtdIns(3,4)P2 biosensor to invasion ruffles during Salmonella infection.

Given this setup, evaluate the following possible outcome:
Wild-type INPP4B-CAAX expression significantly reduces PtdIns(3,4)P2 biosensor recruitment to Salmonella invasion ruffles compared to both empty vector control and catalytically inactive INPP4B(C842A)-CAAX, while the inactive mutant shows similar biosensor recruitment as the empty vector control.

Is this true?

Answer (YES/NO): YES